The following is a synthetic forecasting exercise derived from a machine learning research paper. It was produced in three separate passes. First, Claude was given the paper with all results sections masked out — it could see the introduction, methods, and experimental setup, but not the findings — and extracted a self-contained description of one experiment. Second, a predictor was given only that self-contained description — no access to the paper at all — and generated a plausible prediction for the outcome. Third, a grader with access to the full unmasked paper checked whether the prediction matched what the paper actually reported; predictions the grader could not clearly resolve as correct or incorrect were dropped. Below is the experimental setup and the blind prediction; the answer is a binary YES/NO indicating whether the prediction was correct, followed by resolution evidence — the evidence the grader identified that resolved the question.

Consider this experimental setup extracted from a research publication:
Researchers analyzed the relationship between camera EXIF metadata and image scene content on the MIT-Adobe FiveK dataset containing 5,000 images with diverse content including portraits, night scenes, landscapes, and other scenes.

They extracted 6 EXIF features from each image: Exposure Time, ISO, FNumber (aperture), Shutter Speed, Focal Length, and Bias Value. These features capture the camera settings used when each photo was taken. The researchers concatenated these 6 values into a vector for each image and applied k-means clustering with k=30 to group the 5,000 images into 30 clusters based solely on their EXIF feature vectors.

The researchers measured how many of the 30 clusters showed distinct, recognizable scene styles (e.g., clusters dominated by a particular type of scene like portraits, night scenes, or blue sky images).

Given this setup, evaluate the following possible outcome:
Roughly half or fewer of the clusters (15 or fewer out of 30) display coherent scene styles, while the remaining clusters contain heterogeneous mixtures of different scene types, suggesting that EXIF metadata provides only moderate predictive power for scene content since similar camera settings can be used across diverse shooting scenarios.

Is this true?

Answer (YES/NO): NO